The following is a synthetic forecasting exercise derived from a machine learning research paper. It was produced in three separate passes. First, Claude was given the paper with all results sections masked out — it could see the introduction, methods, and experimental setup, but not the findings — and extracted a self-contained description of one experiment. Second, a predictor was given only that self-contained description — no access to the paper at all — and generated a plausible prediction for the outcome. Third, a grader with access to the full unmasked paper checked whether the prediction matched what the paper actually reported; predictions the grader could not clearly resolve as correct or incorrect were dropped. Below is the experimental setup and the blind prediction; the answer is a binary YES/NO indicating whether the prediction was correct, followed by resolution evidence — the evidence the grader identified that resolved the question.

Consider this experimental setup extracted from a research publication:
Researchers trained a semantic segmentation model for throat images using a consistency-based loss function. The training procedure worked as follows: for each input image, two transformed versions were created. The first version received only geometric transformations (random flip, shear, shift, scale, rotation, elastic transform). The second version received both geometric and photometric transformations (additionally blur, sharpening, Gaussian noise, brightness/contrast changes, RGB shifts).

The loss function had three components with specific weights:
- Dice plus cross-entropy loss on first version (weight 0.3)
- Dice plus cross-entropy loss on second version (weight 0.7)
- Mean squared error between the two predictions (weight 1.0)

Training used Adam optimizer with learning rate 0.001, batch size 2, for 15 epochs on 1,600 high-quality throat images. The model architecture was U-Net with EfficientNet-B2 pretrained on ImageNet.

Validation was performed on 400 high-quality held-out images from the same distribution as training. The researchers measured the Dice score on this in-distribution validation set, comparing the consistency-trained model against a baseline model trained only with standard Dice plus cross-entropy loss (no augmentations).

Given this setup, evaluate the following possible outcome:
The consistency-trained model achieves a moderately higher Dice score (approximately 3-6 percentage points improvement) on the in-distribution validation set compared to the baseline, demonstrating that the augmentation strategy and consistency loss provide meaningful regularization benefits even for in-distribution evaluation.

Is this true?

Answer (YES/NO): NO